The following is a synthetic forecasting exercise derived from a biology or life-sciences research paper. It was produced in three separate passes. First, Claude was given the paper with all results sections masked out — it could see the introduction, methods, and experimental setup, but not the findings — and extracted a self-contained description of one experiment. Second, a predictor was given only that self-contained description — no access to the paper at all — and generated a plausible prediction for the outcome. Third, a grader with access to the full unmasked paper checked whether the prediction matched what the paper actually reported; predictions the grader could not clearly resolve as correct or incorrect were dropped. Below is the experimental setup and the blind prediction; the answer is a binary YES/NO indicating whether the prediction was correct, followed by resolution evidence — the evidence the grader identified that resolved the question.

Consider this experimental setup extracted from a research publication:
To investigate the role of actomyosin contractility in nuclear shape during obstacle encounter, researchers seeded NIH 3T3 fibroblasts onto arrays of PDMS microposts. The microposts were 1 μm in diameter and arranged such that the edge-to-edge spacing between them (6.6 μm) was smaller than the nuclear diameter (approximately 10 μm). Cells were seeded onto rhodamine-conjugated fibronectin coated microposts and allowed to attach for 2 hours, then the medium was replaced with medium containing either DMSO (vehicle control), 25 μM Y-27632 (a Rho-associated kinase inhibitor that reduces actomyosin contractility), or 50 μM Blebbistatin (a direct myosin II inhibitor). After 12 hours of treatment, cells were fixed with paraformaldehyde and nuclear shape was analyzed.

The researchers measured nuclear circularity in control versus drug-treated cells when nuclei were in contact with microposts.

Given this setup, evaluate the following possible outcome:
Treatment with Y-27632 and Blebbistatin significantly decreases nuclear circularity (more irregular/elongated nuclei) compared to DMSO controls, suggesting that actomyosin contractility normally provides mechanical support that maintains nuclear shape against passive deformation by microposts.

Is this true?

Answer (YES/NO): NO